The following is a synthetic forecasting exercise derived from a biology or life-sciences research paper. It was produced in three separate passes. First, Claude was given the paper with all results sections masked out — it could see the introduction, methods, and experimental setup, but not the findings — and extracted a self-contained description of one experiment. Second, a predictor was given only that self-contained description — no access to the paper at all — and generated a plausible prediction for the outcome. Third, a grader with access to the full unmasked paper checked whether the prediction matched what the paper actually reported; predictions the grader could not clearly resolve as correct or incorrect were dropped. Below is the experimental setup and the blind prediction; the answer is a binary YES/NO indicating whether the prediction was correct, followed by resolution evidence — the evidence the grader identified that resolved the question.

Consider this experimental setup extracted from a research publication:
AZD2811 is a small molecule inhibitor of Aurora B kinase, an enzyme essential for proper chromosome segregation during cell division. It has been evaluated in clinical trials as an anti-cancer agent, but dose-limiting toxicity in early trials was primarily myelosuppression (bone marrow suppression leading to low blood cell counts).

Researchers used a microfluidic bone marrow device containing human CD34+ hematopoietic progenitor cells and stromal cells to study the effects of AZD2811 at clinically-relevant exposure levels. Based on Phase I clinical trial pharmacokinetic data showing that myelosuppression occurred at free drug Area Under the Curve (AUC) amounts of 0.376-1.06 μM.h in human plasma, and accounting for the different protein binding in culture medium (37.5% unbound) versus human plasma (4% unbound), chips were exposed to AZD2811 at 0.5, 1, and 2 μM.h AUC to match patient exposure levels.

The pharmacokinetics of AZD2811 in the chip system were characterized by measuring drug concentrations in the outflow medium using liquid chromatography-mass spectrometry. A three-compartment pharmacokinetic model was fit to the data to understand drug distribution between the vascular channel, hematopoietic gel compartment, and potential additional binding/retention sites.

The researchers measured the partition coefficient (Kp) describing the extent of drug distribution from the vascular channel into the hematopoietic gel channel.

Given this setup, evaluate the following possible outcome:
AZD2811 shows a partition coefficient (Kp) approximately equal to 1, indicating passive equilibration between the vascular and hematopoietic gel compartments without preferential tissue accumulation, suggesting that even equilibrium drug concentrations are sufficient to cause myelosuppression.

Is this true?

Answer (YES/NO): NO